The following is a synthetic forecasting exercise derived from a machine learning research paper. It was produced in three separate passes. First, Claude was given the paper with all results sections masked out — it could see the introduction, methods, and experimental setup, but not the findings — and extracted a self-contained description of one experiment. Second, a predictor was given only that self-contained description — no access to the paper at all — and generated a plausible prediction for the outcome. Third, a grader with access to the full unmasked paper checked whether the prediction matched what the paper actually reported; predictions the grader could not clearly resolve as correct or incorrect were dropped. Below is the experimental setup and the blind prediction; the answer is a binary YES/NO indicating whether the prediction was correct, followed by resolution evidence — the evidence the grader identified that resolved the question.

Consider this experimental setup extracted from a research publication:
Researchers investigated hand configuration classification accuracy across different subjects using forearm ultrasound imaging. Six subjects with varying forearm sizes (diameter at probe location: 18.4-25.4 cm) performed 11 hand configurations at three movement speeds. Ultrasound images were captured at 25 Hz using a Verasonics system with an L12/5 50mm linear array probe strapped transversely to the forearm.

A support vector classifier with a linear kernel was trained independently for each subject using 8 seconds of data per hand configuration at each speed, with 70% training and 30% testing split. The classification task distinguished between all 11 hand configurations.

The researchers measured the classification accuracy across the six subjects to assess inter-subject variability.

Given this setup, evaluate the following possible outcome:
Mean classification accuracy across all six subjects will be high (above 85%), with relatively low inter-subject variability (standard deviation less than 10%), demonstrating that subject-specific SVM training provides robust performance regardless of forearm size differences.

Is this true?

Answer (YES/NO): NO